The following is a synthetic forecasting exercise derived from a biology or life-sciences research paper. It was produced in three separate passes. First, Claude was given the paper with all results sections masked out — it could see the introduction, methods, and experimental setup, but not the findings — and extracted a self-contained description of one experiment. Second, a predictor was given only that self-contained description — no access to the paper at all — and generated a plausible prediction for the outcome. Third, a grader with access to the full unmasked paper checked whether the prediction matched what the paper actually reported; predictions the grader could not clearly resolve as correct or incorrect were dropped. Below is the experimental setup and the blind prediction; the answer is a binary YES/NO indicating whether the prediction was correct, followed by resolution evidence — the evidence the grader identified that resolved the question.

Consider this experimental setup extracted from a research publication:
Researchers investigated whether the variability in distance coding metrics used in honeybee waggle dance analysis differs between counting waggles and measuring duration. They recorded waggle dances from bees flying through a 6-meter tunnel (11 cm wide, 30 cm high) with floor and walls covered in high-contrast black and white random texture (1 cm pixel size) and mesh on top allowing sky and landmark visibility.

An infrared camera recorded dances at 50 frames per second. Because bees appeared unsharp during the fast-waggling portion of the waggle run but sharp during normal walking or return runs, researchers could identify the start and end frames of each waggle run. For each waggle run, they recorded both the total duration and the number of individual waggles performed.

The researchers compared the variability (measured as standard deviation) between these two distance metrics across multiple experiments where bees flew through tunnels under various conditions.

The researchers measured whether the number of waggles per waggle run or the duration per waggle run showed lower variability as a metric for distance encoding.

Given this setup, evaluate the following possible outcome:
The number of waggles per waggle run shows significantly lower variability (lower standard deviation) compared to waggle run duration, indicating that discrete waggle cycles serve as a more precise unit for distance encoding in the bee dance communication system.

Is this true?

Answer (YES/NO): YES